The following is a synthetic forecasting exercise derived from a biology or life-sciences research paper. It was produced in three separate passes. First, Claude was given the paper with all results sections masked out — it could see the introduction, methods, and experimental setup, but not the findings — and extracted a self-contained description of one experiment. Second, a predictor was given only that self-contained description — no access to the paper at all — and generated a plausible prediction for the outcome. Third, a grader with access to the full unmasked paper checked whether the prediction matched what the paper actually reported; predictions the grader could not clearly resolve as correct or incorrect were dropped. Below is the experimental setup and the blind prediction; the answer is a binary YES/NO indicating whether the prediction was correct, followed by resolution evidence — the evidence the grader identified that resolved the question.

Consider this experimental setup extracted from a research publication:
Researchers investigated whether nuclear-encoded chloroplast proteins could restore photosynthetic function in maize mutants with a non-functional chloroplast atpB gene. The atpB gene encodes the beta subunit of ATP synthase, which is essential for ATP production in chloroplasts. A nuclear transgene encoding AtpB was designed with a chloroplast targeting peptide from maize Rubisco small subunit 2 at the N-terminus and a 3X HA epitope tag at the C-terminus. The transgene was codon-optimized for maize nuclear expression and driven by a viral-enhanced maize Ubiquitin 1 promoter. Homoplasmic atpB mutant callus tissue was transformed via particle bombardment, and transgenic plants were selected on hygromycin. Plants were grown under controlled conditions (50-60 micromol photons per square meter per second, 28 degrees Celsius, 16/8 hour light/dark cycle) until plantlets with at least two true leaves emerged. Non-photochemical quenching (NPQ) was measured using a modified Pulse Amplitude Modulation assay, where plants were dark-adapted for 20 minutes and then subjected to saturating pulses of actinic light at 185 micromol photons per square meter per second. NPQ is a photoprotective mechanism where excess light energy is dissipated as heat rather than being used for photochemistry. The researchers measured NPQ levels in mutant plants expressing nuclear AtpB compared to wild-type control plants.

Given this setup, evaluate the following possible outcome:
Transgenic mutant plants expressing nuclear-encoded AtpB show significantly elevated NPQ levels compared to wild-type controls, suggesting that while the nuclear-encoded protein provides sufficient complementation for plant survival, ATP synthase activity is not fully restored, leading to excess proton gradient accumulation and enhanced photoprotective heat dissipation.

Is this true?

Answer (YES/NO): NO